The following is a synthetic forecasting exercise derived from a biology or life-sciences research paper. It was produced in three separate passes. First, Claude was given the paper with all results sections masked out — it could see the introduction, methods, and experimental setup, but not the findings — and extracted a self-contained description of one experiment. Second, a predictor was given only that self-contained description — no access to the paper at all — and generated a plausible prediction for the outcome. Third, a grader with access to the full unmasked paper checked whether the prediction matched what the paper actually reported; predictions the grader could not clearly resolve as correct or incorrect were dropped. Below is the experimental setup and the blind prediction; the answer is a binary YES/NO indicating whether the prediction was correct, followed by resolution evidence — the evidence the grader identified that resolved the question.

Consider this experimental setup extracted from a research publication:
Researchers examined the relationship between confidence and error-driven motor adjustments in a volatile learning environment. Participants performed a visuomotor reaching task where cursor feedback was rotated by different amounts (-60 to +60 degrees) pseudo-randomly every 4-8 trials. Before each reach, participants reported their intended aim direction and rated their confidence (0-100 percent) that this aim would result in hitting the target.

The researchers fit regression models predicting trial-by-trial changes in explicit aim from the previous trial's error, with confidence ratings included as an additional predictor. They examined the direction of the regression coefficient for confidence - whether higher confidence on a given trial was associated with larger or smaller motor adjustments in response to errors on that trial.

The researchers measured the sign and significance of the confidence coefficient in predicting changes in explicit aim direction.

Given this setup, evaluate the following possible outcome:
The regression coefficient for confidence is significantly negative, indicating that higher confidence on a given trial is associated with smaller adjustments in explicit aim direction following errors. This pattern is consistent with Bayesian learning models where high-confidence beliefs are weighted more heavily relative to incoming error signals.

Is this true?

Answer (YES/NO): YES